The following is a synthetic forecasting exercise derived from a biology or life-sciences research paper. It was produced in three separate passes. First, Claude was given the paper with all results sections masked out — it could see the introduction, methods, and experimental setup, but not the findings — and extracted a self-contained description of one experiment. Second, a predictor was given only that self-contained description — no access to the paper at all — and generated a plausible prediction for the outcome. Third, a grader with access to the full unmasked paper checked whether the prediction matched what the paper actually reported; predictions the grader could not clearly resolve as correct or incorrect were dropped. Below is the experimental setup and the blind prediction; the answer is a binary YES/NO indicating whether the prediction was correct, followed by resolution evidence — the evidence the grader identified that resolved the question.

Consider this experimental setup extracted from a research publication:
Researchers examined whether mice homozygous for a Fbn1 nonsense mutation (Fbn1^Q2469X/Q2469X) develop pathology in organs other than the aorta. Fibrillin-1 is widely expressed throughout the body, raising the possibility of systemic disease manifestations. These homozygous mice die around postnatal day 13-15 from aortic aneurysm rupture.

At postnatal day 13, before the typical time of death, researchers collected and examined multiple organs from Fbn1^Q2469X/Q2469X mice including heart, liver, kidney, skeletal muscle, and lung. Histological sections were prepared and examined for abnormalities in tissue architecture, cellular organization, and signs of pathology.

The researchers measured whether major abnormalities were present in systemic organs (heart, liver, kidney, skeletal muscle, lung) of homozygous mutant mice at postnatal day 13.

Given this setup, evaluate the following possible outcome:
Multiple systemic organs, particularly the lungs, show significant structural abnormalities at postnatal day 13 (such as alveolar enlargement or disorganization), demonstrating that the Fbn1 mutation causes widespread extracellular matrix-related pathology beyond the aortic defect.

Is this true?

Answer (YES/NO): NO